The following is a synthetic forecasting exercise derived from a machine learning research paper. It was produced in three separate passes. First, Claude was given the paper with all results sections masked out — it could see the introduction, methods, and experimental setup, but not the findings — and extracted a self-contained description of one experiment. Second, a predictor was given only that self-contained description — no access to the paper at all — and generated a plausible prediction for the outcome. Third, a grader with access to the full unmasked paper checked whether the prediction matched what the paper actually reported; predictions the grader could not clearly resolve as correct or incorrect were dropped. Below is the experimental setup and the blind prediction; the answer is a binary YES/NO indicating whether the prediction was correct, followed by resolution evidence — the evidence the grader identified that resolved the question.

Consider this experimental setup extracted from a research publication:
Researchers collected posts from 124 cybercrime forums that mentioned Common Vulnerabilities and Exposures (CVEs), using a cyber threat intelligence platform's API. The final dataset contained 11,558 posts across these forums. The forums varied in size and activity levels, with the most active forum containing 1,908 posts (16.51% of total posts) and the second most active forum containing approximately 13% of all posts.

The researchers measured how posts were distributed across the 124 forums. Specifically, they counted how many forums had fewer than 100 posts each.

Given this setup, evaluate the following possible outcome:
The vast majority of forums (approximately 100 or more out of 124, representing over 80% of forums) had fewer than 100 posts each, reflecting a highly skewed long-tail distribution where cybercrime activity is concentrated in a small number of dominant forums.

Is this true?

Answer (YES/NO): NO